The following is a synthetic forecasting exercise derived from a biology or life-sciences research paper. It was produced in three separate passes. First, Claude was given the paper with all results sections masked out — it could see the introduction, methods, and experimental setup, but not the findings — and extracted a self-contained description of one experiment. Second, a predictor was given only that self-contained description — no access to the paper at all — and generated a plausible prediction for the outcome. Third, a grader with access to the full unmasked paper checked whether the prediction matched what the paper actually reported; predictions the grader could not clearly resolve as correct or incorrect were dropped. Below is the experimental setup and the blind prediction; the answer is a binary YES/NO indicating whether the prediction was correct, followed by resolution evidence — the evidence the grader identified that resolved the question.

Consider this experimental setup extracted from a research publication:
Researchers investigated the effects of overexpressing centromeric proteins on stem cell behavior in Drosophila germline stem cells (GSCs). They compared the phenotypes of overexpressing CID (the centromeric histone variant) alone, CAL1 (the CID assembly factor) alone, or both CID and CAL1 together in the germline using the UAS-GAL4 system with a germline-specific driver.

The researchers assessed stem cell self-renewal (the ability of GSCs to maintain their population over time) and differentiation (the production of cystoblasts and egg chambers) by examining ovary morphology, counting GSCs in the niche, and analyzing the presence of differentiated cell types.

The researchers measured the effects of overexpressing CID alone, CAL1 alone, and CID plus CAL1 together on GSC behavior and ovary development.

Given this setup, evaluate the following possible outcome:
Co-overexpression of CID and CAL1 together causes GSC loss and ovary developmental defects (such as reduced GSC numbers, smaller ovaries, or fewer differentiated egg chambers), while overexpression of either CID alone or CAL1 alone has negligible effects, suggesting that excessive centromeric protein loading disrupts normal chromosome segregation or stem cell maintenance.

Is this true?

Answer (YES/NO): NO